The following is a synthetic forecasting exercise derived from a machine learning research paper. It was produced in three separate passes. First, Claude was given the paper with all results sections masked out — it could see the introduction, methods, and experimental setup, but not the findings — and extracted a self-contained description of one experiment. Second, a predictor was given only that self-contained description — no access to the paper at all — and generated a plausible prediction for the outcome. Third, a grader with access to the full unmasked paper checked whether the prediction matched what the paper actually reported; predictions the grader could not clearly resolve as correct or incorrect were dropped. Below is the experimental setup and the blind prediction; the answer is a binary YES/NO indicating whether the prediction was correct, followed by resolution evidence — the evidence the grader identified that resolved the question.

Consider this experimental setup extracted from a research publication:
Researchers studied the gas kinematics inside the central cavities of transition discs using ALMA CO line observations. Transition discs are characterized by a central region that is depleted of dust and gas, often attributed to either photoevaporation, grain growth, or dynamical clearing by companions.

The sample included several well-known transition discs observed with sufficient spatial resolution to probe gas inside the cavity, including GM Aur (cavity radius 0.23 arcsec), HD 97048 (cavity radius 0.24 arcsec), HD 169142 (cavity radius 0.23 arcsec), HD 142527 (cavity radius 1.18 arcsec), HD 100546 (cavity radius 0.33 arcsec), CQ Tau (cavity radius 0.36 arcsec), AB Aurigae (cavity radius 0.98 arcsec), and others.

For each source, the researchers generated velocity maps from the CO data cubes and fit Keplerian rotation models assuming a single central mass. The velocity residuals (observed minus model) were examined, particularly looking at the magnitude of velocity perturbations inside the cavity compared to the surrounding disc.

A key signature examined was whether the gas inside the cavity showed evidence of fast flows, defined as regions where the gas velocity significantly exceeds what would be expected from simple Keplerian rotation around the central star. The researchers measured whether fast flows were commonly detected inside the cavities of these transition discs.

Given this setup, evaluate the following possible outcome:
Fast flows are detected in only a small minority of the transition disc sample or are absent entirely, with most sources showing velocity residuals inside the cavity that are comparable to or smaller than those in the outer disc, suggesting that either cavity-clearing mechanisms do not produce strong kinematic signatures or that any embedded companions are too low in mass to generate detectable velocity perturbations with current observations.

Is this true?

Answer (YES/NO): NO